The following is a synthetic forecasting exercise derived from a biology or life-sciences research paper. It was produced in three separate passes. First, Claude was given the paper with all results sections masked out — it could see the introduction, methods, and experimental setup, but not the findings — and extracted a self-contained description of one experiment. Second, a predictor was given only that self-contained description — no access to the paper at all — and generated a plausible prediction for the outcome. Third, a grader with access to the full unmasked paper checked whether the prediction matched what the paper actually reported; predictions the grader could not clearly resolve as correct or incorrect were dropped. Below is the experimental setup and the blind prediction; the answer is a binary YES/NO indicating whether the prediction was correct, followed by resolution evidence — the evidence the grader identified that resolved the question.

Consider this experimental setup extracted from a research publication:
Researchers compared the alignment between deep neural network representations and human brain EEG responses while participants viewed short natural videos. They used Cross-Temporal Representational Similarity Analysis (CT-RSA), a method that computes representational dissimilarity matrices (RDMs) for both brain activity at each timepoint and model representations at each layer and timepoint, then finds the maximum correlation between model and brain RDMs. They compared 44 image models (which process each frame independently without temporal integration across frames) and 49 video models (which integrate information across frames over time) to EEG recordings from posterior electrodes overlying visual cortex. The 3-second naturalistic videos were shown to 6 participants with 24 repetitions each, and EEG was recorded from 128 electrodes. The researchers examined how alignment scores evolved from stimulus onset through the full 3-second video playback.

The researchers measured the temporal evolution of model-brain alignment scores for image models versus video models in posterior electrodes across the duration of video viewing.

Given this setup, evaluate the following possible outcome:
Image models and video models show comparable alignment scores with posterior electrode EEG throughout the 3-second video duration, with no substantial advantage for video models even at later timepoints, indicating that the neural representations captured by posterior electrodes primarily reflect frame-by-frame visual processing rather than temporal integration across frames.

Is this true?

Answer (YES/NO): NO